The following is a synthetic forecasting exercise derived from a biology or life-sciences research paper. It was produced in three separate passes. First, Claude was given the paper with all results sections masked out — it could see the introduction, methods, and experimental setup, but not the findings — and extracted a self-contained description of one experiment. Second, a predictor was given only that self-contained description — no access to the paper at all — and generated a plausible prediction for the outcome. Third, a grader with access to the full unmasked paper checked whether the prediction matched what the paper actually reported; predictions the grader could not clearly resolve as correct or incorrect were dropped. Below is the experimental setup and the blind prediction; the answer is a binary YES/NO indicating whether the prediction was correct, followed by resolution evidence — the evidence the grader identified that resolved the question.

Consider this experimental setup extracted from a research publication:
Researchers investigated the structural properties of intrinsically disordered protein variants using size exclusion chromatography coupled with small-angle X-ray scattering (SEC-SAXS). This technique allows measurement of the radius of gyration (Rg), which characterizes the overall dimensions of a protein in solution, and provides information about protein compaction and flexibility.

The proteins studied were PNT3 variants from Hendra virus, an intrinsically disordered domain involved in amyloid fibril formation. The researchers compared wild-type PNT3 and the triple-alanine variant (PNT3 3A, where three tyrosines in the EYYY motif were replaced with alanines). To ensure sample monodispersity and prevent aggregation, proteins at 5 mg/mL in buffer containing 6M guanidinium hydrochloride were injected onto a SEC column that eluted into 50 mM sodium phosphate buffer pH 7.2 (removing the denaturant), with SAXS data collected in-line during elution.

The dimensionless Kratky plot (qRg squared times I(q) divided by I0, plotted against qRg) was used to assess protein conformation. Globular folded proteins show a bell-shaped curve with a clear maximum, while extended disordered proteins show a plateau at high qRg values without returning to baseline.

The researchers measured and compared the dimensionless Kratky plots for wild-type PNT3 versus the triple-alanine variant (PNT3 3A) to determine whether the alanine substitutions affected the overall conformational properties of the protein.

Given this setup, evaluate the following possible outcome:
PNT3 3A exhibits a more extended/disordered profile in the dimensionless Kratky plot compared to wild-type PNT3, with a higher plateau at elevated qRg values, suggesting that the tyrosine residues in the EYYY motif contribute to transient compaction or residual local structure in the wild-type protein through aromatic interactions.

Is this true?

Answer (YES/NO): NO